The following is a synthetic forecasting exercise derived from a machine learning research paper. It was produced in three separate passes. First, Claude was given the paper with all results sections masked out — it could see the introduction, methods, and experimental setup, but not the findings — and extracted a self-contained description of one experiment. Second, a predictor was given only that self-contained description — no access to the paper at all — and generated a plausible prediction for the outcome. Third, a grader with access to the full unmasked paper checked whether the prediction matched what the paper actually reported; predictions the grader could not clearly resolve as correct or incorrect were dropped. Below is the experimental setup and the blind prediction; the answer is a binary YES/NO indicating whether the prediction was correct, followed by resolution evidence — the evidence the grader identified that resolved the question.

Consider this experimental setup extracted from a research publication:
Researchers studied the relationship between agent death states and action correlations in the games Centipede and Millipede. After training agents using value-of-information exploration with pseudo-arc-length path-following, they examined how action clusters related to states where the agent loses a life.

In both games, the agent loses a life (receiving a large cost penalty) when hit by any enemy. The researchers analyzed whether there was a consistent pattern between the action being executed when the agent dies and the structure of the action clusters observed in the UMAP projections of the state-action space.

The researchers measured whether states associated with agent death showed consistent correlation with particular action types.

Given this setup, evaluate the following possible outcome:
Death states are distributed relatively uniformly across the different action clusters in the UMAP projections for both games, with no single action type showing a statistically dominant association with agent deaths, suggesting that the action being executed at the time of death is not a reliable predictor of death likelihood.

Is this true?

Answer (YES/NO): YES